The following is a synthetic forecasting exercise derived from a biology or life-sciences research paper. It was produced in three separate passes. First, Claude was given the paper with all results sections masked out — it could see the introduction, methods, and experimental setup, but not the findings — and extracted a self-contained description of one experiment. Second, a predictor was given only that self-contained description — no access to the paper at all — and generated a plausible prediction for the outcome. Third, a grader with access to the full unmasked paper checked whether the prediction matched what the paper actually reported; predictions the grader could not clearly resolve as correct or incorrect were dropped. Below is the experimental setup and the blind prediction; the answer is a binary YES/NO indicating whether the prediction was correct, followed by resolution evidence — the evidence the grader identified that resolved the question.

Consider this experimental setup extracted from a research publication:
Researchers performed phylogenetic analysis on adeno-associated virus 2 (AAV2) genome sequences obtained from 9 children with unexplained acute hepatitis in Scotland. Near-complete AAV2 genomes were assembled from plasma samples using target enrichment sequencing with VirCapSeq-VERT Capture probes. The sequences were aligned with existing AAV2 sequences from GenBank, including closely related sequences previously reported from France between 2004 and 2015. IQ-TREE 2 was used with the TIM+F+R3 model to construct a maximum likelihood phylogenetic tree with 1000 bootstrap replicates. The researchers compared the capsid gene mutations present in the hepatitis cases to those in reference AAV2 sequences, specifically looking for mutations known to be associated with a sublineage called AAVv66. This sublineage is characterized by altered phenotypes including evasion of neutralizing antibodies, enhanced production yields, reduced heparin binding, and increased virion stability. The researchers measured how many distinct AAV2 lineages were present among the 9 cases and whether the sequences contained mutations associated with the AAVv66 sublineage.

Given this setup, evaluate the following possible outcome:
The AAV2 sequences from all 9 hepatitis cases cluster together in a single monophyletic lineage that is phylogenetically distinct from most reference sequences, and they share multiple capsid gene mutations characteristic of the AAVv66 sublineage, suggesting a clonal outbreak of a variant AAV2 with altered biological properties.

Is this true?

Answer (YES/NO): NO